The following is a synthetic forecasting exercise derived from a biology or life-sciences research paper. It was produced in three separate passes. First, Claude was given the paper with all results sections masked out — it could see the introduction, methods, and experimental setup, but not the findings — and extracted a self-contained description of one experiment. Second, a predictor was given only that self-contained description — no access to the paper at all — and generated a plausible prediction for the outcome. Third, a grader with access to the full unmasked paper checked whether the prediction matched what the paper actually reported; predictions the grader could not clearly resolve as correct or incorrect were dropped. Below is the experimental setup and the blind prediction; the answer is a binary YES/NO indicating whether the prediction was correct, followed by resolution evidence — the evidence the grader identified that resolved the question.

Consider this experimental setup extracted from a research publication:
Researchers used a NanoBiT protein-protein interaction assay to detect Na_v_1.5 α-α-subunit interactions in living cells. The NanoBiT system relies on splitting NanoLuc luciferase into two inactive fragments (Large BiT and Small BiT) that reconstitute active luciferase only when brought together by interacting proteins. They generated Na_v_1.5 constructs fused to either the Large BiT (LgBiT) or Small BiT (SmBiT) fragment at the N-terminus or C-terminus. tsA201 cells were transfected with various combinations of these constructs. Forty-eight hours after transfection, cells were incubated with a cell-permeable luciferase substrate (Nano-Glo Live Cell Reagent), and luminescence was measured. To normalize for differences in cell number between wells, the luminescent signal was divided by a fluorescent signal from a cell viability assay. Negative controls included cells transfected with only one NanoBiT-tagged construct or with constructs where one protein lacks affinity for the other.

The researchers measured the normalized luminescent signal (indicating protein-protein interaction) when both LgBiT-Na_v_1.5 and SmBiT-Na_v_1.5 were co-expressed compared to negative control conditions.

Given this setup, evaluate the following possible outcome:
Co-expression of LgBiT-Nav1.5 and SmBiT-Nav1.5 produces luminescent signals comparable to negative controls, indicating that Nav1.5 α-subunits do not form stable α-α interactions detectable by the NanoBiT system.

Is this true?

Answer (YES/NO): NO